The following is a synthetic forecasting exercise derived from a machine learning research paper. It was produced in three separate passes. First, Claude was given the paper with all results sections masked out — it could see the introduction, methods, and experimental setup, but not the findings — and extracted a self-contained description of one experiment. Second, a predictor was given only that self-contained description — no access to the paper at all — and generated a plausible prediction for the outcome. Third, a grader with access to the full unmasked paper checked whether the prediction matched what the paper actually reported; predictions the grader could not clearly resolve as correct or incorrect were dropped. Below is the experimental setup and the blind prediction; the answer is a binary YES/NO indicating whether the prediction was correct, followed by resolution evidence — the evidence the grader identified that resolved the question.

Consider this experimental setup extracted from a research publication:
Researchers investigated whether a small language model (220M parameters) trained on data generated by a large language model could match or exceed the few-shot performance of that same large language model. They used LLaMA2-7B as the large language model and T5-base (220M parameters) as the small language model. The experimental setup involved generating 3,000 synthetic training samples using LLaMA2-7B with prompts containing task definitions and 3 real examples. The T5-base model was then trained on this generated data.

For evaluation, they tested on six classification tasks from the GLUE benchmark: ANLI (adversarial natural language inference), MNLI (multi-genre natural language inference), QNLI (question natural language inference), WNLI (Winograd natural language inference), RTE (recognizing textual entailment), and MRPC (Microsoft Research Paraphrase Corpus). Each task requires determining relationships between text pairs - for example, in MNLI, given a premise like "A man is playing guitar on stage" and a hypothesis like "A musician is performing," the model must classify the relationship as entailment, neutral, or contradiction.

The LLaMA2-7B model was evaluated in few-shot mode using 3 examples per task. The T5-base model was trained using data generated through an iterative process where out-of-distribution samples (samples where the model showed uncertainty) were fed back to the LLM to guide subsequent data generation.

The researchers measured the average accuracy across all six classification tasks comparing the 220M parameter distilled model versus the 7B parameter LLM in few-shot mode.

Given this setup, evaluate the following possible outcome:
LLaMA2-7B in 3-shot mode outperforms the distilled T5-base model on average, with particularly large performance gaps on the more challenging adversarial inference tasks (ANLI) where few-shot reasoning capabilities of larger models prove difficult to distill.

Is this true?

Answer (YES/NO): NO